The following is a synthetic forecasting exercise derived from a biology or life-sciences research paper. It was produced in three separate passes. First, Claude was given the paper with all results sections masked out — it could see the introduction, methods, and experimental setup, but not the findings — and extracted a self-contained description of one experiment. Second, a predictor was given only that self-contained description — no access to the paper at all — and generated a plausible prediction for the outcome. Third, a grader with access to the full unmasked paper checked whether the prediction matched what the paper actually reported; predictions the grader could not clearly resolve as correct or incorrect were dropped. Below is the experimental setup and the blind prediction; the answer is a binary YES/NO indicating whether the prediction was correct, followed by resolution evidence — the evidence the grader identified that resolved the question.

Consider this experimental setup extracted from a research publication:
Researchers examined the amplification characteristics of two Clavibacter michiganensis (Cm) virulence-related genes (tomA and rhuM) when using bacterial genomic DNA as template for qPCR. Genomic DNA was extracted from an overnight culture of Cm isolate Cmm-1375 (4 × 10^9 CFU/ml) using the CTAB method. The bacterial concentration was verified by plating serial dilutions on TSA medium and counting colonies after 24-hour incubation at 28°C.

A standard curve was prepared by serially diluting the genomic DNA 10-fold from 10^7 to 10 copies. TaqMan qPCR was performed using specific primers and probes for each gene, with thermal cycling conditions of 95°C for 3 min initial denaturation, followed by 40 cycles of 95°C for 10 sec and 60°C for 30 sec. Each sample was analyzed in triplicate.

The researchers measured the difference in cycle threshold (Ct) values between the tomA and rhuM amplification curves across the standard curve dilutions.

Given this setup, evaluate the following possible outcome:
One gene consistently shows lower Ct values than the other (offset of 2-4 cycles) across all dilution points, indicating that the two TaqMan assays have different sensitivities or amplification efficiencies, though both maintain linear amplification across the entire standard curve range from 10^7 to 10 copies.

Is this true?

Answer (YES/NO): NO